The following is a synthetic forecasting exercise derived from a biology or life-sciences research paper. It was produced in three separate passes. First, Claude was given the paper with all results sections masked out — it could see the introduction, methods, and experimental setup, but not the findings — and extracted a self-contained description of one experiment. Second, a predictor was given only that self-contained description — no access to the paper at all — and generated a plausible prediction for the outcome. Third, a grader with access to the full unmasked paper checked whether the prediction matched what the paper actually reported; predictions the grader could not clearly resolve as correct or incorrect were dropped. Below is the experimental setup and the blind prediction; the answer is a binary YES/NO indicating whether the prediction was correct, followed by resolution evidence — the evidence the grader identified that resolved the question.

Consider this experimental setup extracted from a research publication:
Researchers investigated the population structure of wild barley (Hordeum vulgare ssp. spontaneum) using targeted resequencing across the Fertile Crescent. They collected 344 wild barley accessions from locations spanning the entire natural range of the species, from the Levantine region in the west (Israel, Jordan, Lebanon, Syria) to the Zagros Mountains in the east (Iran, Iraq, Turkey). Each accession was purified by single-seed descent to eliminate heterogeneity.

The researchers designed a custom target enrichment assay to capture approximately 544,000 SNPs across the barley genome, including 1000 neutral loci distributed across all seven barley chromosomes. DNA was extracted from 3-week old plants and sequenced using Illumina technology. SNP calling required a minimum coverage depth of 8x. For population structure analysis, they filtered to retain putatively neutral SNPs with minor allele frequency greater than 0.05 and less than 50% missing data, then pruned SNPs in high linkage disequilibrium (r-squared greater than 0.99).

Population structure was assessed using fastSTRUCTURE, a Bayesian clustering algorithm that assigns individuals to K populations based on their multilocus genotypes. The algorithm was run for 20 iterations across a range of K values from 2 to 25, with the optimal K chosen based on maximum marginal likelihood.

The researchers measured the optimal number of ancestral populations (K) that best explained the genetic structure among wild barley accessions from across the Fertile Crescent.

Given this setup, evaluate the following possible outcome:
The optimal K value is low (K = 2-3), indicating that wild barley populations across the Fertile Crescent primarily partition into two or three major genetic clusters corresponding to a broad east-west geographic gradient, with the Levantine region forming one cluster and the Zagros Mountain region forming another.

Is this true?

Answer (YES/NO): NO